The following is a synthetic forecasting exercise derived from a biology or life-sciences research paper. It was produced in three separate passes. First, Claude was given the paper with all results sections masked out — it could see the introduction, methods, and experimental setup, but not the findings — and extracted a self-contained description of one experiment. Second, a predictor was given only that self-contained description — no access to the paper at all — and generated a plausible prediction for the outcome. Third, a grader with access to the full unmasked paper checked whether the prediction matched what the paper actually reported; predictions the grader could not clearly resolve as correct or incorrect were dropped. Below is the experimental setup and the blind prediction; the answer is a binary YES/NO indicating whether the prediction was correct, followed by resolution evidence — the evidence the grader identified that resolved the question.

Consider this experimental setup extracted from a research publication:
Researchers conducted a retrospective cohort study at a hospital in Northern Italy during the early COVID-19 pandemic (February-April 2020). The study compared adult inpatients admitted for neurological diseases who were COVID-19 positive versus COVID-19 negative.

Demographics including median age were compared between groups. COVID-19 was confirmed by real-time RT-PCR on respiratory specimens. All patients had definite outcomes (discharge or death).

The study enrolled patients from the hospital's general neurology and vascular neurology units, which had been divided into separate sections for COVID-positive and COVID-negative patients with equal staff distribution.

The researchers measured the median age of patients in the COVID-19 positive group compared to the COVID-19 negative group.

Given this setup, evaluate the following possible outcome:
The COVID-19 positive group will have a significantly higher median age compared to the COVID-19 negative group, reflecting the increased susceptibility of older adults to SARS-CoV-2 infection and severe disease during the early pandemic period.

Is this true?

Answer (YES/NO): YES